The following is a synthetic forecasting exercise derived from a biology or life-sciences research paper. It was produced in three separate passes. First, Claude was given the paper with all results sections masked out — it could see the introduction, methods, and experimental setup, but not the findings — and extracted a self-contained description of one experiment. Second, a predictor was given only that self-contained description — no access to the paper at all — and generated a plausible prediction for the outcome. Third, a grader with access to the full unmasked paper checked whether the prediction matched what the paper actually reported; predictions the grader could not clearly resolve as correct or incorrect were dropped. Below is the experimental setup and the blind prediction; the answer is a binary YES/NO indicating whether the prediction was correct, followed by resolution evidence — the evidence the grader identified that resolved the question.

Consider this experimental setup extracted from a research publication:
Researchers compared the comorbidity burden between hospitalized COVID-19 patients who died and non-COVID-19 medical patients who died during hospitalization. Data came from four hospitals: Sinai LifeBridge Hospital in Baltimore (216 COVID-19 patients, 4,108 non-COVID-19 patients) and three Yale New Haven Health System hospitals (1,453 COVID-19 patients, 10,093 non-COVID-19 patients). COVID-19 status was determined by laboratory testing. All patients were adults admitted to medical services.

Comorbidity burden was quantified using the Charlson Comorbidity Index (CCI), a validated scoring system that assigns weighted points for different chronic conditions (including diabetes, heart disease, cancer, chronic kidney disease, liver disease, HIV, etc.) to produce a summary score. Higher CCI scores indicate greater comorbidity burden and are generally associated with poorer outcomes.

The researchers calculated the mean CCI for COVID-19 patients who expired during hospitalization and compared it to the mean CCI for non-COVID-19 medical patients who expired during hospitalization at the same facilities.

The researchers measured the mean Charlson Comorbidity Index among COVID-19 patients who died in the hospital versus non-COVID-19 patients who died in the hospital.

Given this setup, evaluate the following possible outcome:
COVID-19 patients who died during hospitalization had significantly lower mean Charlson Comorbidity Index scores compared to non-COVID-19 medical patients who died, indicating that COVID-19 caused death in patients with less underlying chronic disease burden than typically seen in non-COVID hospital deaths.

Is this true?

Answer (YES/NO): YES